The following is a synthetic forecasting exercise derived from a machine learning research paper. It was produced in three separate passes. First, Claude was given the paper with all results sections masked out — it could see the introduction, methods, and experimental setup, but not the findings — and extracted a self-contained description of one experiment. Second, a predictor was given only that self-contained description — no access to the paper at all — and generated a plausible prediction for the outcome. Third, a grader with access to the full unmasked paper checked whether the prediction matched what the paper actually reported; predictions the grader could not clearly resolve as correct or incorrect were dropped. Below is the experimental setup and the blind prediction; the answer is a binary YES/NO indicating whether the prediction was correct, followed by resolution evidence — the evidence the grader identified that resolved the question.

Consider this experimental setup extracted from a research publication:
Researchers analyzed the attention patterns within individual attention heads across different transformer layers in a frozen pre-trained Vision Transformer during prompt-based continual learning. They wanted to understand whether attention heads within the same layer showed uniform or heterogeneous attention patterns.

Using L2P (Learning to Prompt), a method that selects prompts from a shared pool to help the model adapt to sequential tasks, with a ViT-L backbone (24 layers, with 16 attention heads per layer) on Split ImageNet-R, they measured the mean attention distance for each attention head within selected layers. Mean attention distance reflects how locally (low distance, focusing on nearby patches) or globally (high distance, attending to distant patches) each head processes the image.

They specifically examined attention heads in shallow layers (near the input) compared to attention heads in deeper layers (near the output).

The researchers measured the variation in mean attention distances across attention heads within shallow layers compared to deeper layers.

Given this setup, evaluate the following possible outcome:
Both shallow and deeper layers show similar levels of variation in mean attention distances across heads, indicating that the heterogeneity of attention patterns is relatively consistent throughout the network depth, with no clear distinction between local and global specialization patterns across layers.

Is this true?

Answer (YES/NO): NO